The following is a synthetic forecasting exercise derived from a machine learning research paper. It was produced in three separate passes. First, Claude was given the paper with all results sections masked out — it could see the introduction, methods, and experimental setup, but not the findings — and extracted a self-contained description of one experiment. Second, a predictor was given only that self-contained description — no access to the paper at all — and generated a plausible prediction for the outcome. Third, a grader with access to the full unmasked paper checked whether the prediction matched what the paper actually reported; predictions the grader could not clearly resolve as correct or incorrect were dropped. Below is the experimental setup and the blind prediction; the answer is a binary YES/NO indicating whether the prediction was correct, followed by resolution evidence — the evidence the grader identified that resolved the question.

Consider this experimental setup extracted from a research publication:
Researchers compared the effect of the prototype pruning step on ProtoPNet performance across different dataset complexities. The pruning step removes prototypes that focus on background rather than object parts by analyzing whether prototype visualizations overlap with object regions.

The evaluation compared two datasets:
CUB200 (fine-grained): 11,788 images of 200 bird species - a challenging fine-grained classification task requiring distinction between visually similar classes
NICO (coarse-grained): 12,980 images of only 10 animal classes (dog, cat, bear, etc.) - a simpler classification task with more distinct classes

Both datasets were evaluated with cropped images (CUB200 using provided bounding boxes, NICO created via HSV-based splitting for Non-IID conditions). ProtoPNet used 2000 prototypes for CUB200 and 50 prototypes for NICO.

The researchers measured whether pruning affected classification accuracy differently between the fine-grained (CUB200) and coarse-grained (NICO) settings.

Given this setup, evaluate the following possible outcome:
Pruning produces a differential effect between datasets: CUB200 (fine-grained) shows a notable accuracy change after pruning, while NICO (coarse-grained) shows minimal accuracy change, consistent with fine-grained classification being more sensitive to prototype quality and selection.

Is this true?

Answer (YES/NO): YES